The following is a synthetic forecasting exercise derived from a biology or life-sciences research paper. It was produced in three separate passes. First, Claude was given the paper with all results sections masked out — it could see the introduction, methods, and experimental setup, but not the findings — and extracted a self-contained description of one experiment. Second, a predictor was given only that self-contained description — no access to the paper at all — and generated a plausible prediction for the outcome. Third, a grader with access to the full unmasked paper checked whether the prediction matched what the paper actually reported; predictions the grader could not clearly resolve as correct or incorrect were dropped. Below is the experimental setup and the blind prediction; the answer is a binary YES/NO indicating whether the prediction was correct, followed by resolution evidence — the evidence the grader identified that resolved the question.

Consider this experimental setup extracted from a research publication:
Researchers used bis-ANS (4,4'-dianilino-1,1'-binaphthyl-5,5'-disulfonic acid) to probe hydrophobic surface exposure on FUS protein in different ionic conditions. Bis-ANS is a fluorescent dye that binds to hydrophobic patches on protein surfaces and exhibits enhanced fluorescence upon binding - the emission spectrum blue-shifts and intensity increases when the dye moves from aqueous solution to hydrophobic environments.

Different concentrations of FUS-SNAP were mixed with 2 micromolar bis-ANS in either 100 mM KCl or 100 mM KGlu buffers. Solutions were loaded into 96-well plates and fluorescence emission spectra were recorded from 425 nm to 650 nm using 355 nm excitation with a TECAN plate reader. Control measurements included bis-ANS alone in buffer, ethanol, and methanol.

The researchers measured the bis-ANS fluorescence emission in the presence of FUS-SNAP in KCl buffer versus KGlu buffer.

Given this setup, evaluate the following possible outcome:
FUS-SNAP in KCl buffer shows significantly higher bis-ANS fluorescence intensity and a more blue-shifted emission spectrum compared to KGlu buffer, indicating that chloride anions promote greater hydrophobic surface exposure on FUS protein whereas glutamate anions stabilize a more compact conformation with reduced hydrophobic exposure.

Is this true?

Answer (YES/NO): NO